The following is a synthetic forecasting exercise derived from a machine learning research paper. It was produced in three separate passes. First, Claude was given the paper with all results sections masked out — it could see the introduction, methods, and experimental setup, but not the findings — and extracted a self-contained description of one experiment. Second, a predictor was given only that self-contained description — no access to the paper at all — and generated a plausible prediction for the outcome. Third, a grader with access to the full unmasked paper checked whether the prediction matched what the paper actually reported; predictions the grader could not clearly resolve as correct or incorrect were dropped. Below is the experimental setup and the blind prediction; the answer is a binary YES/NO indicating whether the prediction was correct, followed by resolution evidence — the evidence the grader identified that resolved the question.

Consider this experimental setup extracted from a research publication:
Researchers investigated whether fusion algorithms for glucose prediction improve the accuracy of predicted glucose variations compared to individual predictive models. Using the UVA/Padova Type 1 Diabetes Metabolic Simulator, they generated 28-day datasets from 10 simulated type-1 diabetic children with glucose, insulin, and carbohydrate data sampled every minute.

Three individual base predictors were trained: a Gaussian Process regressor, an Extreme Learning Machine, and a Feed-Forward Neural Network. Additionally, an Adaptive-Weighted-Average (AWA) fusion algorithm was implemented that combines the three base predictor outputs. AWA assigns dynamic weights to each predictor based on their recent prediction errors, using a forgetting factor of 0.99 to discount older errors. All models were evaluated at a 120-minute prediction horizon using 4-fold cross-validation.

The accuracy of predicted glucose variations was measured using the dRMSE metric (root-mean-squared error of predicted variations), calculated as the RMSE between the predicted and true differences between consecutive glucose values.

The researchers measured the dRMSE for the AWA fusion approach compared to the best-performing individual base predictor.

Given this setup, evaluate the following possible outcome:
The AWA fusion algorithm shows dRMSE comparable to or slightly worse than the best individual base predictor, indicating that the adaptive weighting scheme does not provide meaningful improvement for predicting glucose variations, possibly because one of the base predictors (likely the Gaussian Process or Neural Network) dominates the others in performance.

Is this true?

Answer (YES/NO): YES